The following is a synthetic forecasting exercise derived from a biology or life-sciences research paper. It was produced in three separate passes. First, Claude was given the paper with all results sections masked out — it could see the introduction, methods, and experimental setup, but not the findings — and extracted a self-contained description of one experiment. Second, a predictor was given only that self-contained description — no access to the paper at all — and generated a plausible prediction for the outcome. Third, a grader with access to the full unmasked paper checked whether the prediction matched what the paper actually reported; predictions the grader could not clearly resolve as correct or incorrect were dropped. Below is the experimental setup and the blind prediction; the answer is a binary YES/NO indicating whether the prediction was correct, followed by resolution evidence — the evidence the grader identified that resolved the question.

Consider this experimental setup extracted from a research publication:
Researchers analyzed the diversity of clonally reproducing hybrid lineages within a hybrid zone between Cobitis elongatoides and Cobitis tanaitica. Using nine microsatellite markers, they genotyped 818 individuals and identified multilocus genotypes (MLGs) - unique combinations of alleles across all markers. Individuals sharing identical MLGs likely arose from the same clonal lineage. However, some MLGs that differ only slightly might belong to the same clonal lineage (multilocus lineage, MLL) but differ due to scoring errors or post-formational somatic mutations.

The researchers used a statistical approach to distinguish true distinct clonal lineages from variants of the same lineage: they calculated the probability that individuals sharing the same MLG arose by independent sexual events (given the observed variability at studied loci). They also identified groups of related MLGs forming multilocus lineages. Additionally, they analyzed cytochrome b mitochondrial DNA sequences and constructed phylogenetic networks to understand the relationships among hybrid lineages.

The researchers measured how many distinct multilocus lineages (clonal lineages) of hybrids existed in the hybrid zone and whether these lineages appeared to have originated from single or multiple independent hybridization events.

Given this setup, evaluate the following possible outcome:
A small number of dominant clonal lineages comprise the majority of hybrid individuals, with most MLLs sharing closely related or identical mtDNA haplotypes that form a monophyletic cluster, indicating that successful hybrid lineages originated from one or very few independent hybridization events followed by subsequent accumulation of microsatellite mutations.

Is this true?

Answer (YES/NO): YES